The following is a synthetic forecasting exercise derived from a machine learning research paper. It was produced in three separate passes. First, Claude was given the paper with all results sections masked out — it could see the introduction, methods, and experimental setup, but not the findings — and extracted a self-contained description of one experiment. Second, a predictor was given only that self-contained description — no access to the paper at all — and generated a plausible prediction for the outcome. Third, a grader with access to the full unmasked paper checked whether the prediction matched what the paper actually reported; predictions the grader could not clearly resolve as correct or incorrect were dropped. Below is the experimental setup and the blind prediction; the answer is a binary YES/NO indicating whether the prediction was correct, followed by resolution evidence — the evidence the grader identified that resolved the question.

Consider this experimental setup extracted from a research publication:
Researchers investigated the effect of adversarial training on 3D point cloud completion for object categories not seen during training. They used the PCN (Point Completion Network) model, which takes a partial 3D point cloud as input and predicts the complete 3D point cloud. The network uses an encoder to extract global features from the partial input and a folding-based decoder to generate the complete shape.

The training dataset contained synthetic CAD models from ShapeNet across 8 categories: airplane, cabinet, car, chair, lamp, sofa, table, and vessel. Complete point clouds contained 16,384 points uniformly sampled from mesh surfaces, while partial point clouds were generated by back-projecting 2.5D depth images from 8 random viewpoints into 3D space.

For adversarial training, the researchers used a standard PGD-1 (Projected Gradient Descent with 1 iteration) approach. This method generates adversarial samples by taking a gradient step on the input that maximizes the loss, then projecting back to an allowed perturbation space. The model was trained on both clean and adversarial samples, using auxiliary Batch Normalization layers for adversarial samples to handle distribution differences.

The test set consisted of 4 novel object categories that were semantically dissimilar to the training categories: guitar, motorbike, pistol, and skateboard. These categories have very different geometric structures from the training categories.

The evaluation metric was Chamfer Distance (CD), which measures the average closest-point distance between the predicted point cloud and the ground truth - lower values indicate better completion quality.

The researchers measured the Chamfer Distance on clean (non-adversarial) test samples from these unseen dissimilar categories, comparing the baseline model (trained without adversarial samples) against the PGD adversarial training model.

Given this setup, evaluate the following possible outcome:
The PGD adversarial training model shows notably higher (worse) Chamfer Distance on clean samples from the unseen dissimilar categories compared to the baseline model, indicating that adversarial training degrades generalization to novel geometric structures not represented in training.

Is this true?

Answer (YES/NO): YES